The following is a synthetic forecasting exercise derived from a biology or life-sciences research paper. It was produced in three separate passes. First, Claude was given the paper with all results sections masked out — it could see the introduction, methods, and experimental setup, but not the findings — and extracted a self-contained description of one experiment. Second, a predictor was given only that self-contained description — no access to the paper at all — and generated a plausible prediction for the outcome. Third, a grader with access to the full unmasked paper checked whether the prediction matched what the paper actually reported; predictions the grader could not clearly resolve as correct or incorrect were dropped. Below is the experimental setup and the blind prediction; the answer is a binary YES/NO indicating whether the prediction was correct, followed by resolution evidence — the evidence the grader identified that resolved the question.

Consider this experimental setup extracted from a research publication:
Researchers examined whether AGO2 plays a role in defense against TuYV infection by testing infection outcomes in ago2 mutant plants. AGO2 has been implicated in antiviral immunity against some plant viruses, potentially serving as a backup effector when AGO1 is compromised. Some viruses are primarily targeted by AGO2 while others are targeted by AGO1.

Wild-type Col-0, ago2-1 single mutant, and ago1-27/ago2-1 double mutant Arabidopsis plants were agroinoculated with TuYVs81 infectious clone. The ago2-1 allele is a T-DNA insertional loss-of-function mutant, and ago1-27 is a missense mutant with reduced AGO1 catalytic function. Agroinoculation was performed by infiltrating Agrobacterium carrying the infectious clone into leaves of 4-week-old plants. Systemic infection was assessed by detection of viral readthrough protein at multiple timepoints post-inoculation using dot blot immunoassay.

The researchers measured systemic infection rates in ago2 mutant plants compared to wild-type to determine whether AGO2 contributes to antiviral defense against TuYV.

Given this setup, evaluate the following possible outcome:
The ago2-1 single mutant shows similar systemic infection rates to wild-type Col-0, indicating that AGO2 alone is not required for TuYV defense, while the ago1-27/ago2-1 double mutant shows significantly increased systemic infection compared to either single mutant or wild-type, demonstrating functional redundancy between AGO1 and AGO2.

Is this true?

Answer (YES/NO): NO